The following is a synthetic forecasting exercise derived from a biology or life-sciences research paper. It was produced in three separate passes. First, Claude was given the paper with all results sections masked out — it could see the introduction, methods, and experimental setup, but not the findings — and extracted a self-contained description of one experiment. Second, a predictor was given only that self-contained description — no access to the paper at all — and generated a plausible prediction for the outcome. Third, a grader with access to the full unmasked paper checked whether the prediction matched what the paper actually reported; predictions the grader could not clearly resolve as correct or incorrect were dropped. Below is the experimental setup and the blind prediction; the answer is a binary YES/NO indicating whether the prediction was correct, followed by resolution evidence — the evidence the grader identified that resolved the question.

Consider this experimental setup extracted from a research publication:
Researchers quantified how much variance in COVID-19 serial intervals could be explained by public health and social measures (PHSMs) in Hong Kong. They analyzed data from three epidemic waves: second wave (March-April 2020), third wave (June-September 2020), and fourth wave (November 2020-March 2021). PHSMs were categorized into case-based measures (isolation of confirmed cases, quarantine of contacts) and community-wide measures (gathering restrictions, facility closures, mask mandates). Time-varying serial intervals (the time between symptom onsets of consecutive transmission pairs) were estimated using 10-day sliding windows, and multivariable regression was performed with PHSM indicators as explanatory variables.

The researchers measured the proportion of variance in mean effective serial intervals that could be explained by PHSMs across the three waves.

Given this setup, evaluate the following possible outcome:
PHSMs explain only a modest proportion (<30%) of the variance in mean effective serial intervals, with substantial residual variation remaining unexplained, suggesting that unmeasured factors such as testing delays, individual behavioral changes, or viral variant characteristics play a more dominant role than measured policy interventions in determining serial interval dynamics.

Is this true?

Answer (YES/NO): NO